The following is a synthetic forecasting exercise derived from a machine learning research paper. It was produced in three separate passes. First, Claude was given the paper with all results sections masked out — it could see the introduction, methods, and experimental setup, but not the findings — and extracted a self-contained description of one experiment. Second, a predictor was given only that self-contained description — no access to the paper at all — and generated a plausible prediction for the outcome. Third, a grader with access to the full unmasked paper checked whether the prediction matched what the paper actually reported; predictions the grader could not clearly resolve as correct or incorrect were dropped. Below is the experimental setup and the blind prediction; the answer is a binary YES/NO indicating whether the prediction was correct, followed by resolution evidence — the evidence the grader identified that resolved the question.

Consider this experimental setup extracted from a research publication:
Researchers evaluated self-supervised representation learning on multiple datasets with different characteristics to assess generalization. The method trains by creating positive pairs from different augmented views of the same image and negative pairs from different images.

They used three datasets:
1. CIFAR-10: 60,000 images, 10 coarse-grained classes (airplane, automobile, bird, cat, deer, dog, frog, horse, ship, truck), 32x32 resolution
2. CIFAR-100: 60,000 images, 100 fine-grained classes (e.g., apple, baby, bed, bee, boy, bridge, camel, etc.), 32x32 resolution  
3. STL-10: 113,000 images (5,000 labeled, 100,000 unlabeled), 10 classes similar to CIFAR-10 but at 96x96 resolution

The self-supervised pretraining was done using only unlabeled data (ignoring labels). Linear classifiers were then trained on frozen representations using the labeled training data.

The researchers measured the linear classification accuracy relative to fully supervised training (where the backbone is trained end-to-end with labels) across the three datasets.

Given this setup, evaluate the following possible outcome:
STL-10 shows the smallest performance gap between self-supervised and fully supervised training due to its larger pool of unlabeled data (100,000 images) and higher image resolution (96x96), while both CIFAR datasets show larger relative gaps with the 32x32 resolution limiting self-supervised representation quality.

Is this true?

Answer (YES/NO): NO